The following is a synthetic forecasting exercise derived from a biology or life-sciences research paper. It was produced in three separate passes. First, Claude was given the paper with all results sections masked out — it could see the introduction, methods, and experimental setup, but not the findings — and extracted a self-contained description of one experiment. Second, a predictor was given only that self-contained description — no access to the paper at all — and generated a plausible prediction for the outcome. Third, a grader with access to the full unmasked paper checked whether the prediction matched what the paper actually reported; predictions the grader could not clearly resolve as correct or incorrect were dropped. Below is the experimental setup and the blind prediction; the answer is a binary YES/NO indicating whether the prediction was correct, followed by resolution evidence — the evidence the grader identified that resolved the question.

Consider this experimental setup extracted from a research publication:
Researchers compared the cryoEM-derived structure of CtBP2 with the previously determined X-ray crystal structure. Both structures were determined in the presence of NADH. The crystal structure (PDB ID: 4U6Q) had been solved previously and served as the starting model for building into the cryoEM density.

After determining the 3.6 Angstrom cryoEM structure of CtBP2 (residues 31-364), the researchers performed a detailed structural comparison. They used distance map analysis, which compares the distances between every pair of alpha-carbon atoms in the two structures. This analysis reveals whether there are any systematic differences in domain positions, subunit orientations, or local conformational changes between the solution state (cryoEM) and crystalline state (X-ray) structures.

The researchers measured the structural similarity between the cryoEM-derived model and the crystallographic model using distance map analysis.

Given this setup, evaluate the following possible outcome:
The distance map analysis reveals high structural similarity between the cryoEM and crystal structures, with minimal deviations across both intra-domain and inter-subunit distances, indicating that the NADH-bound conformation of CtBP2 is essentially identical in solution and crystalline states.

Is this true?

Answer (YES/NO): YES